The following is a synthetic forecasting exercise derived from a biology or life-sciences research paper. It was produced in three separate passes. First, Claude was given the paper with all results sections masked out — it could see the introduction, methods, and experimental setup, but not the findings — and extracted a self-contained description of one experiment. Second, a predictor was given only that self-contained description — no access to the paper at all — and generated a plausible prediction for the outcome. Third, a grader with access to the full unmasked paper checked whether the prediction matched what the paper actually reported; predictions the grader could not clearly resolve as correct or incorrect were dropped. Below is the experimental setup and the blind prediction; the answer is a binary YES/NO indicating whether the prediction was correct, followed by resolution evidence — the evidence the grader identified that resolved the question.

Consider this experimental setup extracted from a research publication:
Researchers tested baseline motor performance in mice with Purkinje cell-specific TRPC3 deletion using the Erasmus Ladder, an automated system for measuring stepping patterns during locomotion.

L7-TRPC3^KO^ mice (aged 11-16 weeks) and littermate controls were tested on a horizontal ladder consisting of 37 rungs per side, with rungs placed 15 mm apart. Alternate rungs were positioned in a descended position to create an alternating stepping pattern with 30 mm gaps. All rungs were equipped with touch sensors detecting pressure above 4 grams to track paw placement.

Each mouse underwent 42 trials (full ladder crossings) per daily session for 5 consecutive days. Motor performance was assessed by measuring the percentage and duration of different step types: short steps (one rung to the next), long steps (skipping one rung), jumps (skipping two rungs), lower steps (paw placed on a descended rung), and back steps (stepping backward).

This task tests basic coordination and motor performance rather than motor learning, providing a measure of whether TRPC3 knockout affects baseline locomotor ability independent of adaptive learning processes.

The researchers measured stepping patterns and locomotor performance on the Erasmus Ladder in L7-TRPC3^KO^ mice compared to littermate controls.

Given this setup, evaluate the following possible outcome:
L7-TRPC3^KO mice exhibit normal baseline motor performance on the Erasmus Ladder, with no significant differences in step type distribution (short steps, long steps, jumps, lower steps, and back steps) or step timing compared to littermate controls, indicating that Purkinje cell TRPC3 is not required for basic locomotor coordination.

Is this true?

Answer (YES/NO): YES